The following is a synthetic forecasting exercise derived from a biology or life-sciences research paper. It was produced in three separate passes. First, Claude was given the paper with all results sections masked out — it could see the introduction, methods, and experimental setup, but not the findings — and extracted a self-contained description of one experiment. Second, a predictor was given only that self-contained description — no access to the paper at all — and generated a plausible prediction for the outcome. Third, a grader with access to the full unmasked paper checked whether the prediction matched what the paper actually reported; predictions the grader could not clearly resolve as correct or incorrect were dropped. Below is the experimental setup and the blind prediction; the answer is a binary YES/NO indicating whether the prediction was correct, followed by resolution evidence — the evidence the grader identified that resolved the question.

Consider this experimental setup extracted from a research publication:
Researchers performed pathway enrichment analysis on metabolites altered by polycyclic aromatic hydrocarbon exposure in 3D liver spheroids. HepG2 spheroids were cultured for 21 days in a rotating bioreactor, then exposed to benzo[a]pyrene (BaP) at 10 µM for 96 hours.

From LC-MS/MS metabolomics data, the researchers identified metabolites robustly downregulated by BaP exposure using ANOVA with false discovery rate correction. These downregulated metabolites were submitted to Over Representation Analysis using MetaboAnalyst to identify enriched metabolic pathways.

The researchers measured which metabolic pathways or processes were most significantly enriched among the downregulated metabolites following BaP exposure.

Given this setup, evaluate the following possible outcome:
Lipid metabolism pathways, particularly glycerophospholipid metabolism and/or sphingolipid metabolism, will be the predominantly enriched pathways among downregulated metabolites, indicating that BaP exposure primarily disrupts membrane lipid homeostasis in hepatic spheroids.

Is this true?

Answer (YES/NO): NO